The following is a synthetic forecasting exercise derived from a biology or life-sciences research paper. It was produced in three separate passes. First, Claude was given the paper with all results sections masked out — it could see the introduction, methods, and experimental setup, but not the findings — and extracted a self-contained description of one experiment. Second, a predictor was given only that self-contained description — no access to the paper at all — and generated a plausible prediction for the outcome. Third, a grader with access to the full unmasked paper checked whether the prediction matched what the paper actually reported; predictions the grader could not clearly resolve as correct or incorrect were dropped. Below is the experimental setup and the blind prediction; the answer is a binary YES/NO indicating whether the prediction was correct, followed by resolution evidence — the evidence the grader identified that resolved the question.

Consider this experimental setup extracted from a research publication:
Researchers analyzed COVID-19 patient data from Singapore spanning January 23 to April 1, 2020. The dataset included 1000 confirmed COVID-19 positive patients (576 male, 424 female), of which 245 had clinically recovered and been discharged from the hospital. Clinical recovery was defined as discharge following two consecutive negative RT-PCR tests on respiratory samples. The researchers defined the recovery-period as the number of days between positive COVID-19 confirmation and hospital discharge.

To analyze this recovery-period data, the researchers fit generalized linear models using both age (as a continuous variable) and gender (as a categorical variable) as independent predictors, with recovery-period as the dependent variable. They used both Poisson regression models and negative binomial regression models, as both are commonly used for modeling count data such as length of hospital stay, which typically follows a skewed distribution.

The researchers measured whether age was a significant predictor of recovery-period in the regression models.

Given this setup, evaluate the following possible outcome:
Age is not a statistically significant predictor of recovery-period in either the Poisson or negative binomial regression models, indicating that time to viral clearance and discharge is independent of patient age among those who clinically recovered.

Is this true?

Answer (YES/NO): NO